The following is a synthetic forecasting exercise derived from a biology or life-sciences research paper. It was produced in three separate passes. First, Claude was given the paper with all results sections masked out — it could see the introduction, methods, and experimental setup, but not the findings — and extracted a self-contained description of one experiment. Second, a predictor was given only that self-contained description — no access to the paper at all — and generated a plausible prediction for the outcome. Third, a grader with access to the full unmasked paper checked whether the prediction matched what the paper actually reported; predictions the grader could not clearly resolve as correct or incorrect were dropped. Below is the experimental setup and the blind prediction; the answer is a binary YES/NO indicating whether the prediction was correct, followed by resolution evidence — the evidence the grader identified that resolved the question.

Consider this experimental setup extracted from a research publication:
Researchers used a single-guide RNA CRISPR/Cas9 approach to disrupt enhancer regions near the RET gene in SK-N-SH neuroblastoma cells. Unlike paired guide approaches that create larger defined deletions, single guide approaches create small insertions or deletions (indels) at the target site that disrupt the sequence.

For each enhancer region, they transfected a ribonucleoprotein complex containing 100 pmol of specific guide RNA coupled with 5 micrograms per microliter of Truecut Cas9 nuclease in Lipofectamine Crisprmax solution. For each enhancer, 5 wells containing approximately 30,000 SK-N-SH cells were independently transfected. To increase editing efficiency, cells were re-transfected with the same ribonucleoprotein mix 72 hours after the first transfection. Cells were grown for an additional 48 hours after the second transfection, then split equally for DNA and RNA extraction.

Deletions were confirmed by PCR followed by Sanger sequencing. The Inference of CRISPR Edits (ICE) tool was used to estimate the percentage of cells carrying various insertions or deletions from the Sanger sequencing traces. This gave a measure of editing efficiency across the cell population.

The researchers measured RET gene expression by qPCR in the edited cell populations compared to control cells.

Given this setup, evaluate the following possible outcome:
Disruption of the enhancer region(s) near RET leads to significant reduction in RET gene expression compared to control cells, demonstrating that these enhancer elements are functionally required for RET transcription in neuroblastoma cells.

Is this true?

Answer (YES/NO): NO